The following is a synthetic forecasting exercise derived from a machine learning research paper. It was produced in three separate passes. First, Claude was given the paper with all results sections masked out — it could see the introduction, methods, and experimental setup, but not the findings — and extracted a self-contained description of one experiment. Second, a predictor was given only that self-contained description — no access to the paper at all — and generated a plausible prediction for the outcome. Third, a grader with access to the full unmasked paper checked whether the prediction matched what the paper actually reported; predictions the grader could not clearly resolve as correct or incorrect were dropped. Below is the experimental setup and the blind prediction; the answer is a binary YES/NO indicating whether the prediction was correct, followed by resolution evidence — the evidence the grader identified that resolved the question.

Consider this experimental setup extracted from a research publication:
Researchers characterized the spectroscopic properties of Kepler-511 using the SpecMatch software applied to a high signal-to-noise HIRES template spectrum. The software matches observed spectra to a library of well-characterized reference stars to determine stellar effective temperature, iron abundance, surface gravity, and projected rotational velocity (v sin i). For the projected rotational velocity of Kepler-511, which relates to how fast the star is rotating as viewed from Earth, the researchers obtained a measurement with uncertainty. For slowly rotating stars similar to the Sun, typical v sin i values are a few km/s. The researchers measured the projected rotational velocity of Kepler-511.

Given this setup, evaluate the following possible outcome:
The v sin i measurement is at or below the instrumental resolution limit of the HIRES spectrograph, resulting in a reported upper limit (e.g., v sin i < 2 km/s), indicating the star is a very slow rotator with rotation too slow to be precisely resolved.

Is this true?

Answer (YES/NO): NO